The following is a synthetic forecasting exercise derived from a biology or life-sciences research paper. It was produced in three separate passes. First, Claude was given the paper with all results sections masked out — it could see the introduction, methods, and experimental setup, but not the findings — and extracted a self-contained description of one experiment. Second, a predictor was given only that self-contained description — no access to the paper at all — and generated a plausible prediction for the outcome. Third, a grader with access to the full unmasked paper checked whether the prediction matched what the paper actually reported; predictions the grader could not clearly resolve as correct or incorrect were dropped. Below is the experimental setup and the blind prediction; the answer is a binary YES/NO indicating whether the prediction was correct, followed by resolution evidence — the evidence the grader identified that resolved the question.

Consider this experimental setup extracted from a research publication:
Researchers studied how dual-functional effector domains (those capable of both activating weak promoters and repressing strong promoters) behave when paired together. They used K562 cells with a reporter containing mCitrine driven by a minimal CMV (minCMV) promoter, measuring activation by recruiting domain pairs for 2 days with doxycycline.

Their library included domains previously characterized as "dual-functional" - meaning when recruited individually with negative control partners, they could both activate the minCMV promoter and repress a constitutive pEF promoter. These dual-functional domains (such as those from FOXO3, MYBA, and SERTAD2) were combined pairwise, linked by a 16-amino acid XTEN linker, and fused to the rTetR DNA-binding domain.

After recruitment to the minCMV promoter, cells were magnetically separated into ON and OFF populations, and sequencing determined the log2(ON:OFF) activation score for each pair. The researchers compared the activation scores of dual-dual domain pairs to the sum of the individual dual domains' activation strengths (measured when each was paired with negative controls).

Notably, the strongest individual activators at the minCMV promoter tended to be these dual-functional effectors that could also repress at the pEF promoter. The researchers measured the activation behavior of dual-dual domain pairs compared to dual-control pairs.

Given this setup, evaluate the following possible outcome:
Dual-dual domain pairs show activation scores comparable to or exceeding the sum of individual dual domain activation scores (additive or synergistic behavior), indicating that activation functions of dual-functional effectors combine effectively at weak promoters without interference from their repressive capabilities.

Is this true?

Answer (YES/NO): NO